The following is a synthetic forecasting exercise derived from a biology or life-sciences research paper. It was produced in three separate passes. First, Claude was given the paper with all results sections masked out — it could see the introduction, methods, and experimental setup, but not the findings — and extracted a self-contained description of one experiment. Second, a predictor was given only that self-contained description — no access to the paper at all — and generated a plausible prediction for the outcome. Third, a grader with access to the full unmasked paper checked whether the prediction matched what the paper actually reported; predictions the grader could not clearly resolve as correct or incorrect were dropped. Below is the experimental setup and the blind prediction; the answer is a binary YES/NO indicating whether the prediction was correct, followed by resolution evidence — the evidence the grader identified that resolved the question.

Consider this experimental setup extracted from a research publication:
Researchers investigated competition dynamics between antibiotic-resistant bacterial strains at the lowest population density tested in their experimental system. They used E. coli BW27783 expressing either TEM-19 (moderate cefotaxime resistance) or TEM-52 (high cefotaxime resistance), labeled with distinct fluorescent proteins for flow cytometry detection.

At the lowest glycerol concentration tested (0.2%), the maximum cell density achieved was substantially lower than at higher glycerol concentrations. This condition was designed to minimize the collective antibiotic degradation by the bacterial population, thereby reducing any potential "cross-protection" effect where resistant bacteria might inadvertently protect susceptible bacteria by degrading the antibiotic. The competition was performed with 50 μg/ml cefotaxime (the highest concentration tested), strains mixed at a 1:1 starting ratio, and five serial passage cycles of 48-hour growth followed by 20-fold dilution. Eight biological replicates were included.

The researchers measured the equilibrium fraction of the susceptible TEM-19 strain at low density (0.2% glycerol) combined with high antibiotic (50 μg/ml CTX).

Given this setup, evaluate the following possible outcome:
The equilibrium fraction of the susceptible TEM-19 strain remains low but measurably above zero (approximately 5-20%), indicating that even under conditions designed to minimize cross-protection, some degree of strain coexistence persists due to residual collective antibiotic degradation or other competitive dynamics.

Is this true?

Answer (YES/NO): YES